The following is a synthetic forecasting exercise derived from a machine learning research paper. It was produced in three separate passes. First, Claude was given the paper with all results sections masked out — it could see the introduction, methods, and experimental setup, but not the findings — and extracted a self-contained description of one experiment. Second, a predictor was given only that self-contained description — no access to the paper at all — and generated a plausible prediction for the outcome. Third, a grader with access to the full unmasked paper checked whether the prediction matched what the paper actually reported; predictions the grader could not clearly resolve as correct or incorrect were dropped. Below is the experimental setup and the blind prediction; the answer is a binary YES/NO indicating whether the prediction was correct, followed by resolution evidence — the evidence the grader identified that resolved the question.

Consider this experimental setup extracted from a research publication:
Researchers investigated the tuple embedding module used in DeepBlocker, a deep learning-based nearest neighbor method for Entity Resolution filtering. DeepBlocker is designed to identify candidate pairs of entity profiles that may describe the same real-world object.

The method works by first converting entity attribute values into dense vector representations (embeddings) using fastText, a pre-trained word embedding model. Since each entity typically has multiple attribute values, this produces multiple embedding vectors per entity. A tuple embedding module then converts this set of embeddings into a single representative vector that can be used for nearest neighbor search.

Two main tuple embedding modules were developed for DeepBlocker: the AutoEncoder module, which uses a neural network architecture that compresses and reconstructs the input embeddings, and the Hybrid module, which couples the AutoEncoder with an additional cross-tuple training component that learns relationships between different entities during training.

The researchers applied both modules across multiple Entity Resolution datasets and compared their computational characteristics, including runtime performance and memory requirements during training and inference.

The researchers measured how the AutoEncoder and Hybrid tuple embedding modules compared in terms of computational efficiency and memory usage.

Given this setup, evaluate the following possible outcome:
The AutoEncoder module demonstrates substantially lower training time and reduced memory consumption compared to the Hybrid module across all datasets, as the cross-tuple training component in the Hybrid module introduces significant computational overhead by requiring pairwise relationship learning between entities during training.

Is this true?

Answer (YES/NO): YES